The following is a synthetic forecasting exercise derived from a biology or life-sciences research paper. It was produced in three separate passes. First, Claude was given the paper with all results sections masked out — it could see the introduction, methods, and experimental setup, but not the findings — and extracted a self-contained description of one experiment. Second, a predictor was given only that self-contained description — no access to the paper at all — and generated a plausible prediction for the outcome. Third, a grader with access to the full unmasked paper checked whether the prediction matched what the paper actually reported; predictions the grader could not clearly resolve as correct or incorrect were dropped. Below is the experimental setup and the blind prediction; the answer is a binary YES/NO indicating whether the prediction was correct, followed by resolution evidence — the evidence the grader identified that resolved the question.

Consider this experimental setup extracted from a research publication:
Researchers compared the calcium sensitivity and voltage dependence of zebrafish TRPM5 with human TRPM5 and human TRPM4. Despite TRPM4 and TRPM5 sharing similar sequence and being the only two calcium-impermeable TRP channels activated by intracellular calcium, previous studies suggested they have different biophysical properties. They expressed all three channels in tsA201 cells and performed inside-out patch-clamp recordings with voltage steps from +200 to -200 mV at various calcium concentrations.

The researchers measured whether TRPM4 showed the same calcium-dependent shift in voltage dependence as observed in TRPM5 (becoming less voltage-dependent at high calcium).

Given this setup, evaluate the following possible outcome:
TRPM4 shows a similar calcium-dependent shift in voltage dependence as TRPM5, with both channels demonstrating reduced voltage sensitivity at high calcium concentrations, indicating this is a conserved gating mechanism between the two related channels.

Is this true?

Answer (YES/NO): NO